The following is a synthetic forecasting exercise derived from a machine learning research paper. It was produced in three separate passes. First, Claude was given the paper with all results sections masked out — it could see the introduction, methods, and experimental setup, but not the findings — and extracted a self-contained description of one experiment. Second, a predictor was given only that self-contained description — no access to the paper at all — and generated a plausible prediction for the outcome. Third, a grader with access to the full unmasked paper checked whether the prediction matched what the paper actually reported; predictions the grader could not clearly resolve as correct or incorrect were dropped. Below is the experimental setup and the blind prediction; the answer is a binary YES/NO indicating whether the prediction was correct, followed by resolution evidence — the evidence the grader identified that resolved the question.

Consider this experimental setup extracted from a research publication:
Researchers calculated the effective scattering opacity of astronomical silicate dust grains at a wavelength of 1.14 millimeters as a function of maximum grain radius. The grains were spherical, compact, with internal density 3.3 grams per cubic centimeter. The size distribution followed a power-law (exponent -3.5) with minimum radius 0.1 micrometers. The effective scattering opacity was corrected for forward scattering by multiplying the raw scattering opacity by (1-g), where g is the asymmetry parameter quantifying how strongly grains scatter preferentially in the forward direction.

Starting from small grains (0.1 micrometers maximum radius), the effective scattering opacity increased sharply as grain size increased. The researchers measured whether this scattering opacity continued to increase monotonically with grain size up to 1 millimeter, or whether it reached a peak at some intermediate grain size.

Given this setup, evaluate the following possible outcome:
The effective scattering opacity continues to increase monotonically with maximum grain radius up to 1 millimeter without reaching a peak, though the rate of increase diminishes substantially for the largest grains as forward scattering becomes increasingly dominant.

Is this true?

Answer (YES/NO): NO